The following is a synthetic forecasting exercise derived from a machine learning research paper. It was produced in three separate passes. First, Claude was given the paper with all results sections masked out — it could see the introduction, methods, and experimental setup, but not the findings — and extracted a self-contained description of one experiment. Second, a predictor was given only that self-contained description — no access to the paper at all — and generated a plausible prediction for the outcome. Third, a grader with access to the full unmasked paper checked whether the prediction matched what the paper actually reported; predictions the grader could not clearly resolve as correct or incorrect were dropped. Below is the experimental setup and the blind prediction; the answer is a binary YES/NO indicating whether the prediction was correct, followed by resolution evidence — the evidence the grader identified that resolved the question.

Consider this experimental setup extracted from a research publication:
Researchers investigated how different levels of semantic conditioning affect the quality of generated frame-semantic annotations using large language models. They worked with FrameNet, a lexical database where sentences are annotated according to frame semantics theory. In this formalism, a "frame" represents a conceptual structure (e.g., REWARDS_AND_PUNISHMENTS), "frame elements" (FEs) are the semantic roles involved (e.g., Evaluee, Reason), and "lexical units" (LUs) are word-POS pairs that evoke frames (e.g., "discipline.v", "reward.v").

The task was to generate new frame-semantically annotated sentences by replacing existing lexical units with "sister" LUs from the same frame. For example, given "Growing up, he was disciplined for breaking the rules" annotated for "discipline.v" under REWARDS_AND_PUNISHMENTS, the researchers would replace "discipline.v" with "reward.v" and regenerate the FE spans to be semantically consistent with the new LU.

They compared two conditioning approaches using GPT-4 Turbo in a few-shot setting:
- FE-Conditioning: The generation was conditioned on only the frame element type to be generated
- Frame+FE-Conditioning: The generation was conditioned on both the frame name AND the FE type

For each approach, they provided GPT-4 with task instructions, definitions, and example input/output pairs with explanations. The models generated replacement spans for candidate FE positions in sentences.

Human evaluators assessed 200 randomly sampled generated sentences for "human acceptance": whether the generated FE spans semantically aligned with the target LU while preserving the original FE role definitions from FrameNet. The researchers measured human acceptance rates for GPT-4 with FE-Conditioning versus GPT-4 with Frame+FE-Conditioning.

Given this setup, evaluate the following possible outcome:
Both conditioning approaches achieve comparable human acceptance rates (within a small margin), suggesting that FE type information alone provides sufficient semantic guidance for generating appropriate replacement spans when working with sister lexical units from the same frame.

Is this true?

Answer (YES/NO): YES